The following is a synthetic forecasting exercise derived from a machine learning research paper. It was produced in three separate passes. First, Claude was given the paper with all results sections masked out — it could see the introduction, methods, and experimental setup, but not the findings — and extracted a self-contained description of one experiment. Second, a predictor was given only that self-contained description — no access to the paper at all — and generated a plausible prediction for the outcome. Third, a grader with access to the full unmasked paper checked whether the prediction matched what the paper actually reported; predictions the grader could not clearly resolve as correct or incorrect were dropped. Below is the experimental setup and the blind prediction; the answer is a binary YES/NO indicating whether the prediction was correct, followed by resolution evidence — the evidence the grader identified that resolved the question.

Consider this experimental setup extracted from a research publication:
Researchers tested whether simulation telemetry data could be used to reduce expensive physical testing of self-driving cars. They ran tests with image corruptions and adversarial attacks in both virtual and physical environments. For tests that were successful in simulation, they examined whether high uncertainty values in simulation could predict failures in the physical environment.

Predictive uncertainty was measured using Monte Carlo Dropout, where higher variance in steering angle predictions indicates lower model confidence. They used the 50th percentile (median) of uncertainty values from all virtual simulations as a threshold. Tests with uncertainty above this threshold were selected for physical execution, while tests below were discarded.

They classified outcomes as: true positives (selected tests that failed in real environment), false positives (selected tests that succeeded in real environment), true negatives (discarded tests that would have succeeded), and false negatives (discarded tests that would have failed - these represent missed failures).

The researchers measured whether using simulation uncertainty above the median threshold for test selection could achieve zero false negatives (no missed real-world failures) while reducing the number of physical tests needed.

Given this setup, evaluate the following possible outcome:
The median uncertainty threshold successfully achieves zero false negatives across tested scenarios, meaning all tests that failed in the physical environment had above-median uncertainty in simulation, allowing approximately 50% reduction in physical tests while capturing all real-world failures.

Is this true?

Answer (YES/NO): NO